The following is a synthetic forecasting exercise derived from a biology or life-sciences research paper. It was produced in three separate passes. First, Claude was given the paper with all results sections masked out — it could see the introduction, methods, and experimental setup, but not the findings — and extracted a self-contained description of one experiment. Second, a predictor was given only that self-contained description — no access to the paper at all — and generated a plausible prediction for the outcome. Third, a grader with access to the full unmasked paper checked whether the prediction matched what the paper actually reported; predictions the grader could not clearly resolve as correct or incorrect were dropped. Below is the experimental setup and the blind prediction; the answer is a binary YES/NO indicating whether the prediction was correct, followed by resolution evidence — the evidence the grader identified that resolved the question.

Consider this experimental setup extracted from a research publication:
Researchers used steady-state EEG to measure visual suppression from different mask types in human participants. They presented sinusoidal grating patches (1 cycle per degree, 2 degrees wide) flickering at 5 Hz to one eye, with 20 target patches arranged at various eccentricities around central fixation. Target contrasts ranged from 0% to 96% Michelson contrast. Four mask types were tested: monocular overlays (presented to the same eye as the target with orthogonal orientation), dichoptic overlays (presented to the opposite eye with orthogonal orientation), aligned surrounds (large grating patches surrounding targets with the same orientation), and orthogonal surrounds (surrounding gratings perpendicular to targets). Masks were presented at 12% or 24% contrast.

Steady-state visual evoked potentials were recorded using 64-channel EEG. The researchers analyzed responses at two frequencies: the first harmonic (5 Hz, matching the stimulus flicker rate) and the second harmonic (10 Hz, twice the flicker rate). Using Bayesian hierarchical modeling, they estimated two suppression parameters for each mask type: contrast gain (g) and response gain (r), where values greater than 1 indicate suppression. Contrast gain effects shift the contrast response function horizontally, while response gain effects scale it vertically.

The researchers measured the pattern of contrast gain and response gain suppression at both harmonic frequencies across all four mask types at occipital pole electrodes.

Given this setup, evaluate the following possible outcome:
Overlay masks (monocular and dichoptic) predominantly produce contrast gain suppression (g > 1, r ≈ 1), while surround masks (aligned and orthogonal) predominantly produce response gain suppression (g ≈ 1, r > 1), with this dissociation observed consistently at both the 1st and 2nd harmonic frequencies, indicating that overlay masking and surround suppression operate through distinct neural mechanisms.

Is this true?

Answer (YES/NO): NO